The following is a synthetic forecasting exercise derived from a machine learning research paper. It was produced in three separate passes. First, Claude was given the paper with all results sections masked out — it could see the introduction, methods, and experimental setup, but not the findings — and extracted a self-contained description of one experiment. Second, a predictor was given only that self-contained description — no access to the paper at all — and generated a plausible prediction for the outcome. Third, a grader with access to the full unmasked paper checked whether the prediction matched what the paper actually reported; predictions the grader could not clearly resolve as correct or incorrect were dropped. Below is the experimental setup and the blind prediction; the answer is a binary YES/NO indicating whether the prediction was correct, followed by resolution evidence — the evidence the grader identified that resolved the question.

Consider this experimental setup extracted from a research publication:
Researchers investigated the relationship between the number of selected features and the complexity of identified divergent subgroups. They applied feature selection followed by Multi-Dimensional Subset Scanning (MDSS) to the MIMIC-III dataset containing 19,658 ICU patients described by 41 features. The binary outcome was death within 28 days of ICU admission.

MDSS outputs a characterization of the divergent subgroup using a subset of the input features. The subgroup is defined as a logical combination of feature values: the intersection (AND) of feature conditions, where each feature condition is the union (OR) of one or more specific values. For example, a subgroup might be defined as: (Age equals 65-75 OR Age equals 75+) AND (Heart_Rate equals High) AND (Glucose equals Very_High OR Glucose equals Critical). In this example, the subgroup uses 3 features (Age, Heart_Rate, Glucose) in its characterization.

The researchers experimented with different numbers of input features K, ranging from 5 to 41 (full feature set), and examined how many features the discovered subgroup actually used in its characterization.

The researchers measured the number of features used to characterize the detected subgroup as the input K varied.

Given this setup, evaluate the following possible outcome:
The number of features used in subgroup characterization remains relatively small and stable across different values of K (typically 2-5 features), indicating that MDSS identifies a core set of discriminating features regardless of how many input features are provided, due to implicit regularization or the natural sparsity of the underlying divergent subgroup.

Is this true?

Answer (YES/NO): NO